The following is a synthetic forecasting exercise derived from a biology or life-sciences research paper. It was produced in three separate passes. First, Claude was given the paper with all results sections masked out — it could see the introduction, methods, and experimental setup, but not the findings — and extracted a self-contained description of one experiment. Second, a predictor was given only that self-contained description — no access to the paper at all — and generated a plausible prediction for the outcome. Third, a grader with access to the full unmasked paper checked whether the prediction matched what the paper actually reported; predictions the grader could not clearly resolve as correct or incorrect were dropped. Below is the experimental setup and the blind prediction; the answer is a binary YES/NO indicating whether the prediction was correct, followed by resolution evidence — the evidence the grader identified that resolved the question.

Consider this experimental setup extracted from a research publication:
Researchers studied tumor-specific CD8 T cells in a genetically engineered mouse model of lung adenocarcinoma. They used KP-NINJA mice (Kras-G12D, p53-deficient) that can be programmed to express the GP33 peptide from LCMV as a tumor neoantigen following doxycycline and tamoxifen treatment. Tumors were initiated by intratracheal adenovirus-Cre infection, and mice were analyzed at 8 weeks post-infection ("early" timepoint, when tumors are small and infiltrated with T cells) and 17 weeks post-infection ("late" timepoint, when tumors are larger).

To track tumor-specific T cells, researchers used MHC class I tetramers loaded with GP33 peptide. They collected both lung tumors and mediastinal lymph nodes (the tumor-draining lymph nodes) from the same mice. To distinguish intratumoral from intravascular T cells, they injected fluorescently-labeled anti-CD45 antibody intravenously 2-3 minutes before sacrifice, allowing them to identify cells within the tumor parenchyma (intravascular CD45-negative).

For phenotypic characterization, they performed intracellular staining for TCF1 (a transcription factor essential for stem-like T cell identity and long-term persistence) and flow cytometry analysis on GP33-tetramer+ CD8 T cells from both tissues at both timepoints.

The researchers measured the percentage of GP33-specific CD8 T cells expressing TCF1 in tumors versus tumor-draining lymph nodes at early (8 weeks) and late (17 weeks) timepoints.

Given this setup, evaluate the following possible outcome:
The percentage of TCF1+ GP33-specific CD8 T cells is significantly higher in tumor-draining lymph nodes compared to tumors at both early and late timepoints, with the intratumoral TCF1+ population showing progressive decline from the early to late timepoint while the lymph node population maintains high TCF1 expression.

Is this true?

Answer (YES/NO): NO